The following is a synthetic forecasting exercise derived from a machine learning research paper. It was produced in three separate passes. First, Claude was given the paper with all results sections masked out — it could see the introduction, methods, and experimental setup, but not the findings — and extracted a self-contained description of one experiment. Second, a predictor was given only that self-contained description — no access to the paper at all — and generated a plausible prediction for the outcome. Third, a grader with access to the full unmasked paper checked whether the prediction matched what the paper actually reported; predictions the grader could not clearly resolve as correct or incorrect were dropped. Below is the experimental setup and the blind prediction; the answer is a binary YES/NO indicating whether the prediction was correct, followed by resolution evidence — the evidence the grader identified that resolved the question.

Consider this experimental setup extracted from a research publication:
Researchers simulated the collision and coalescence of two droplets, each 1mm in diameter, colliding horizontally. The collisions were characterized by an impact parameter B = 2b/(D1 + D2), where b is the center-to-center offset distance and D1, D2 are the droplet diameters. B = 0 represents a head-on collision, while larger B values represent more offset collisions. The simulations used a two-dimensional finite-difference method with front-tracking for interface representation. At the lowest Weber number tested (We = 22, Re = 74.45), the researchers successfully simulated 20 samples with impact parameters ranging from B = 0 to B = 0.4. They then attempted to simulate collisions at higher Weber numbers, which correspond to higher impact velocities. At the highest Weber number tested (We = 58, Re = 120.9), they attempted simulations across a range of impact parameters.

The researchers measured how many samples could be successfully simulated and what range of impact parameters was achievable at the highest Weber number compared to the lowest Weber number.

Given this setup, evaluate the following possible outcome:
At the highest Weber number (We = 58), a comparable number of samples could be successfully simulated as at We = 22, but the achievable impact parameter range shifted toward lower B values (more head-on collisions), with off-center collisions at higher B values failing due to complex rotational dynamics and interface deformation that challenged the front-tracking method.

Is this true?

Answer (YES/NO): NO